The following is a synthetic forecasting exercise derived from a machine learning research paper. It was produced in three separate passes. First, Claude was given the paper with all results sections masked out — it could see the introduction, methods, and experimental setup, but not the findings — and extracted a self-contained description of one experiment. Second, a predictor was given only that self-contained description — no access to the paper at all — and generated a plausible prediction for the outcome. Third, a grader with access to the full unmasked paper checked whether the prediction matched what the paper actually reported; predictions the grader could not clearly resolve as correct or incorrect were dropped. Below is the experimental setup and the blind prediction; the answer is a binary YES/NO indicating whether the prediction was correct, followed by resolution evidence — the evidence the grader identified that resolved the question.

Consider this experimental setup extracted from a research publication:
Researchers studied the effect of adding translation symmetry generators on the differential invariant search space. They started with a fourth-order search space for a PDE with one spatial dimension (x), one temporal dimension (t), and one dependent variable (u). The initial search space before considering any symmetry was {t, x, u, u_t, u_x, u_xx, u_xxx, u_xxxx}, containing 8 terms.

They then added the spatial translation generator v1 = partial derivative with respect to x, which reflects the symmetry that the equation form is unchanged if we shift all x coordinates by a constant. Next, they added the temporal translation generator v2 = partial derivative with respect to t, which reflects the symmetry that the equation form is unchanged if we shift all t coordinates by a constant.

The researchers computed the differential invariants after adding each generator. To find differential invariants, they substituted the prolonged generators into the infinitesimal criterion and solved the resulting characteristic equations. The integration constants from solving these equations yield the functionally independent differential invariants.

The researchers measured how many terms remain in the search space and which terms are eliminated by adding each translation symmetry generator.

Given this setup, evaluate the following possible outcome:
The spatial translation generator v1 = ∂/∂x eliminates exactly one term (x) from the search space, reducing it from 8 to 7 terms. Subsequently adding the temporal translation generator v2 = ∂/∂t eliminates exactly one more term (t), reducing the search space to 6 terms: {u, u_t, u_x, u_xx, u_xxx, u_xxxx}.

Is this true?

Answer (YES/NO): YES